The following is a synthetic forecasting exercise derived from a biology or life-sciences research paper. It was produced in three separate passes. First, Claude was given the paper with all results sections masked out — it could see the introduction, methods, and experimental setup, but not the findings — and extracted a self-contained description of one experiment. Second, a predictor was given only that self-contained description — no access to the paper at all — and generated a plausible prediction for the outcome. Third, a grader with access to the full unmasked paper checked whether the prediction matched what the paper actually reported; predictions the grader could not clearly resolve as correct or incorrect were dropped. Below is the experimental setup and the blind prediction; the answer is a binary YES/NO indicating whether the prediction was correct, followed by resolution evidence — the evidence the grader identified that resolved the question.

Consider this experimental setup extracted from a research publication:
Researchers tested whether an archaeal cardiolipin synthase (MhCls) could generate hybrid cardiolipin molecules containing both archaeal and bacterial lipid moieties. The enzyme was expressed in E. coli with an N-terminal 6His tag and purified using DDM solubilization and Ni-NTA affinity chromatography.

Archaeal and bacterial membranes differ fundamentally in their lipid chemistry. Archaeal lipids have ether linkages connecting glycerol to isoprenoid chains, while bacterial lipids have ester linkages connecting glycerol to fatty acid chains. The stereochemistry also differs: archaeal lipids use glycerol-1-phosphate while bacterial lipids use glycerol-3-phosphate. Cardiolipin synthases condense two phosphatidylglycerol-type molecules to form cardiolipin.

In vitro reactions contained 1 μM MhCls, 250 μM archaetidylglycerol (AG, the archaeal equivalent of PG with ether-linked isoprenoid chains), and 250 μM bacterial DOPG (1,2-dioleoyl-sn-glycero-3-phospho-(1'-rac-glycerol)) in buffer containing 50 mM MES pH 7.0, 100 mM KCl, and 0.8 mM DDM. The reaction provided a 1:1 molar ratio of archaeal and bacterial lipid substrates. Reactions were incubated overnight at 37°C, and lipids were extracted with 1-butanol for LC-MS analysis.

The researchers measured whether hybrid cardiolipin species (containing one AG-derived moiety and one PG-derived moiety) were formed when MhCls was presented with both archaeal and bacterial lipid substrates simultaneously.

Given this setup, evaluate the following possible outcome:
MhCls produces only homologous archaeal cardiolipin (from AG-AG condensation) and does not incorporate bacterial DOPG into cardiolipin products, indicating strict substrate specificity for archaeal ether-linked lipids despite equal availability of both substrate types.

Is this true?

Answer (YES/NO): NO